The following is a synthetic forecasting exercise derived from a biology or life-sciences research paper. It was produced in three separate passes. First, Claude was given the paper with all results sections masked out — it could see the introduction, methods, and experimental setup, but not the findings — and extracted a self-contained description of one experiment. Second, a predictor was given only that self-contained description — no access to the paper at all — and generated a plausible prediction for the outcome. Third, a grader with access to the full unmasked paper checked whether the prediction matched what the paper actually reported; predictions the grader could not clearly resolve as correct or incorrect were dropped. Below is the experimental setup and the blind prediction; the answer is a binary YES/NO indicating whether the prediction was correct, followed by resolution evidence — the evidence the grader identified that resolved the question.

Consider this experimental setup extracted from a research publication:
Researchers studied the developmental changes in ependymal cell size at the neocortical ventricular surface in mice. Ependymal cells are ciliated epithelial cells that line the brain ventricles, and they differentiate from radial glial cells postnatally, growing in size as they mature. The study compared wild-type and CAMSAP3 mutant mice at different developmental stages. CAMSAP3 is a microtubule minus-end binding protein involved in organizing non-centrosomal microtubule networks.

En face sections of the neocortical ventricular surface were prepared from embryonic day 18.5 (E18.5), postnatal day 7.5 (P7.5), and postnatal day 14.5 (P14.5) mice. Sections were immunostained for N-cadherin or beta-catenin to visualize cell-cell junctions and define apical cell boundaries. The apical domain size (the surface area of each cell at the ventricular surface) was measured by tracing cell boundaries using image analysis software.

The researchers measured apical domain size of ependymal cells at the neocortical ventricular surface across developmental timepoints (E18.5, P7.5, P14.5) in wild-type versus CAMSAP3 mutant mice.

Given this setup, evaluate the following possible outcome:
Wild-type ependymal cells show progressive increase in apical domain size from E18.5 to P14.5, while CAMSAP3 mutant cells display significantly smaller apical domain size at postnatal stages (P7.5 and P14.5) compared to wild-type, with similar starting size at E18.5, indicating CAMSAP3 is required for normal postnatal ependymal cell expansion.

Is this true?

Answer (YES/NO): NO